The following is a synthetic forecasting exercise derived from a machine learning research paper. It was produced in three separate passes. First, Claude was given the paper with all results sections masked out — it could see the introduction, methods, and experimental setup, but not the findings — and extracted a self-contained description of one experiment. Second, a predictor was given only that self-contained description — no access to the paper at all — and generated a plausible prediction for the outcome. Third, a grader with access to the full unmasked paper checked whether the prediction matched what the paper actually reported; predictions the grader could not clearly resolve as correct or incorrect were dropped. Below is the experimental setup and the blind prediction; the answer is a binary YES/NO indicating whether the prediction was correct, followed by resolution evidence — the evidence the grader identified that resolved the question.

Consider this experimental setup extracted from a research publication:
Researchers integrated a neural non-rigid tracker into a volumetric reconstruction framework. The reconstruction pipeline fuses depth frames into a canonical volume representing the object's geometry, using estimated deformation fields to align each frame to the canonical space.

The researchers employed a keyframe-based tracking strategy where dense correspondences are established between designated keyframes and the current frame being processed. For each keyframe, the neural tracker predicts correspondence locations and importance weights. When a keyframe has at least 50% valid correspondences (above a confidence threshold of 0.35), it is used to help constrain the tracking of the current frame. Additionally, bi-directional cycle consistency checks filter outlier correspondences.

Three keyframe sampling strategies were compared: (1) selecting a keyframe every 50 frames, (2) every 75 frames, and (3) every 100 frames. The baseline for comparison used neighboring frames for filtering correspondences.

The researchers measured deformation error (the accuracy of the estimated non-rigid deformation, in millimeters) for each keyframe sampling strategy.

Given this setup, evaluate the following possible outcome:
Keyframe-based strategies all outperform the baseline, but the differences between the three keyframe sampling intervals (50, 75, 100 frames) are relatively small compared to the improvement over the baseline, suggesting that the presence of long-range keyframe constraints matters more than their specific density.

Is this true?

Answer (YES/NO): NO